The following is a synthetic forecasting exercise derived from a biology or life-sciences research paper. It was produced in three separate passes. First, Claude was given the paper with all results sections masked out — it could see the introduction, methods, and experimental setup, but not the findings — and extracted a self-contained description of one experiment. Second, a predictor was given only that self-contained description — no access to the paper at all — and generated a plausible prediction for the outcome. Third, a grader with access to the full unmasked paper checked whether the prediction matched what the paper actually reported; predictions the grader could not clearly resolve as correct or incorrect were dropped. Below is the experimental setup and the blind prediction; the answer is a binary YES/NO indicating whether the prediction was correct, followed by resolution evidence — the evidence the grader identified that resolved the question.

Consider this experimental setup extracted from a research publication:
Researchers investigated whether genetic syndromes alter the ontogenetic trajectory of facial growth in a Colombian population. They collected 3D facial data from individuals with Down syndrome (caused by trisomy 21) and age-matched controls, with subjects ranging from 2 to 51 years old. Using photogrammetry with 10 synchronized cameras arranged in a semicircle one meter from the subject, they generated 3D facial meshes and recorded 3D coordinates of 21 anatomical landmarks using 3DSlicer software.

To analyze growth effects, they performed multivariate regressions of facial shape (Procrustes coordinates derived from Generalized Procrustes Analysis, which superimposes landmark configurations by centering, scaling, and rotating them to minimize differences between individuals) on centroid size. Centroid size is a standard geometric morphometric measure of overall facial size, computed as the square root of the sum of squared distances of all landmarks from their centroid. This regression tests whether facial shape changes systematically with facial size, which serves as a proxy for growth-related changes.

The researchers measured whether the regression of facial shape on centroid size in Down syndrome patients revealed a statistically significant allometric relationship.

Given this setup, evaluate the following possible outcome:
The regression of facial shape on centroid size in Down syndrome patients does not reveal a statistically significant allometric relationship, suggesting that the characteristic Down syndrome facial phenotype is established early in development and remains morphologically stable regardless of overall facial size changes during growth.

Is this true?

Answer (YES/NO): NO